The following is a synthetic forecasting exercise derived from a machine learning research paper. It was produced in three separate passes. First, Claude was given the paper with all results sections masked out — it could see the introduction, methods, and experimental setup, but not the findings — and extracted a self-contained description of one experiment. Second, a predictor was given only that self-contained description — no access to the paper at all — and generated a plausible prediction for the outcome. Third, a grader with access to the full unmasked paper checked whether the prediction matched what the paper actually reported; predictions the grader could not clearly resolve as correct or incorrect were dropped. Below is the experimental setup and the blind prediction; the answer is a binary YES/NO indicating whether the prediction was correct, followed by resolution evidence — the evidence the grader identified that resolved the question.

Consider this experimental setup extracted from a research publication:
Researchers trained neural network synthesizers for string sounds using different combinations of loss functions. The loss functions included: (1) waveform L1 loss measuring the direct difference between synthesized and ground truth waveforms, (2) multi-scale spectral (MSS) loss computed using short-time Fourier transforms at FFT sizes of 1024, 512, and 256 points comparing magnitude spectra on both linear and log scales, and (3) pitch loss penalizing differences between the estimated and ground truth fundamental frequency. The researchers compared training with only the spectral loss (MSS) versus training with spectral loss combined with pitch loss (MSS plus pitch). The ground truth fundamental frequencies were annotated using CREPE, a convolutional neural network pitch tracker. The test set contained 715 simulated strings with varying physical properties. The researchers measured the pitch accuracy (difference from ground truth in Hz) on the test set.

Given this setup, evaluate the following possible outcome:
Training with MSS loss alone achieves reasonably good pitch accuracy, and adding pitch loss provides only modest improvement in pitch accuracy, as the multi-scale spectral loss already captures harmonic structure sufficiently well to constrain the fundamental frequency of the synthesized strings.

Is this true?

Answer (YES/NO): NO